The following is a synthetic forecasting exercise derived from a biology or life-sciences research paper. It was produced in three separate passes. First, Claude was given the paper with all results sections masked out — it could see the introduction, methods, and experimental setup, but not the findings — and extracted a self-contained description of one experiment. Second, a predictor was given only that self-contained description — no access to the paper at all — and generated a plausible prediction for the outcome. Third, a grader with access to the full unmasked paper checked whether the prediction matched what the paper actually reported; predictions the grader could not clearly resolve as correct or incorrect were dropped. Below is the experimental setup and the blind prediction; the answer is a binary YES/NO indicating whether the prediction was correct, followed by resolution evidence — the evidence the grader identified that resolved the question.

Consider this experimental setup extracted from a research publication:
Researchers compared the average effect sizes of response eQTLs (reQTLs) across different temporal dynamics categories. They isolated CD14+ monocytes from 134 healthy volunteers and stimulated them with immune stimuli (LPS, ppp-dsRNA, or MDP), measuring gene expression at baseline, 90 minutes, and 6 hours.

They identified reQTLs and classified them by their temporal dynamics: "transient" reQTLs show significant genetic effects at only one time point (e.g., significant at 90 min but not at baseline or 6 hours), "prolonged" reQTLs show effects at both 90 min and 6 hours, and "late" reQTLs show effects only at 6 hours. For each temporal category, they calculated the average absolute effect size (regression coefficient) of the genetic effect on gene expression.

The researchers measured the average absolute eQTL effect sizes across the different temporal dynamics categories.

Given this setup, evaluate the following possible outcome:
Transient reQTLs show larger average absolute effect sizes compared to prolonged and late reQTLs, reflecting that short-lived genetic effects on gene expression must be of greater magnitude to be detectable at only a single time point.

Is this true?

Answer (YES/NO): NO